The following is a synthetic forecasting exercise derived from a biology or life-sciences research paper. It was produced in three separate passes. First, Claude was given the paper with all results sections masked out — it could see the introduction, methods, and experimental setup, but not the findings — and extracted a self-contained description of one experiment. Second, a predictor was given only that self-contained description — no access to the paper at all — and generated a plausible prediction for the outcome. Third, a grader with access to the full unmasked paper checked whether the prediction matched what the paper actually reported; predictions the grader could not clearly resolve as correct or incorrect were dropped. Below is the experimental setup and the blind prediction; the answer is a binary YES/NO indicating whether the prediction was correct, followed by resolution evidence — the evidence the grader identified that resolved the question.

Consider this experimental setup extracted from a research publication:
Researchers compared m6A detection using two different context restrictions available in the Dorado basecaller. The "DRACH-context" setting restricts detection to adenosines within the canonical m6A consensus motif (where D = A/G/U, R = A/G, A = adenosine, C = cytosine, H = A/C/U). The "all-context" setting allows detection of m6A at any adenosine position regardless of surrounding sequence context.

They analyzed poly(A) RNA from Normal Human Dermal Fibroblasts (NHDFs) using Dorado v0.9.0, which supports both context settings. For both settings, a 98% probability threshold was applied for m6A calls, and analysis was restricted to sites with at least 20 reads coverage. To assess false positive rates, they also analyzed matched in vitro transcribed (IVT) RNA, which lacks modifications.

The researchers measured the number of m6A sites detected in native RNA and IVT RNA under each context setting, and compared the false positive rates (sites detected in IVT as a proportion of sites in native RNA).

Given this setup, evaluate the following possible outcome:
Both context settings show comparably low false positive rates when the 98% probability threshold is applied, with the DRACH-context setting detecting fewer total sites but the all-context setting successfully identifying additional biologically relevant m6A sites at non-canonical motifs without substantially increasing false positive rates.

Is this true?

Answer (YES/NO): NO